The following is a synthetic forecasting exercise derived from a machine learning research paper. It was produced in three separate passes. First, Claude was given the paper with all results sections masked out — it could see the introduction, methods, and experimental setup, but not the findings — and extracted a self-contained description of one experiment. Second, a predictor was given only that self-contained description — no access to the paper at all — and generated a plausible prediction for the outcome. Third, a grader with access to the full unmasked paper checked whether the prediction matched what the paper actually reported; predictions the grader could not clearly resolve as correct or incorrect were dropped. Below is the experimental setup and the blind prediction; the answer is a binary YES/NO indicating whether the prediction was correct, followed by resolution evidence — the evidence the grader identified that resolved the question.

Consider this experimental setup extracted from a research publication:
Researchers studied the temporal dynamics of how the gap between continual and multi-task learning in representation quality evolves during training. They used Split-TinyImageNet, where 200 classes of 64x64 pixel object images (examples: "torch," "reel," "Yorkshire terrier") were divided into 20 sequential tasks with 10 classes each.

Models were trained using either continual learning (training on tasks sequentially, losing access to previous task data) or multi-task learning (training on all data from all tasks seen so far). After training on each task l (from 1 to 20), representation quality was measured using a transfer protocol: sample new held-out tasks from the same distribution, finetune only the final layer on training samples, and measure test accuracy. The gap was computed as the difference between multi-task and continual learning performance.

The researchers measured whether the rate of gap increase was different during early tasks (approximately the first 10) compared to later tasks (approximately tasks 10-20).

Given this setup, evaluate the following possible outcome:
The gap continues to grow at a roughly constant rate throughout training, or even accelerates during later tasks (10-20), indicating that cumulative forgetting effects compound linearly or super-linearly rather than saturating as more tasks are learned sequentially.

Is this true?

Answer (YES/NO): NO